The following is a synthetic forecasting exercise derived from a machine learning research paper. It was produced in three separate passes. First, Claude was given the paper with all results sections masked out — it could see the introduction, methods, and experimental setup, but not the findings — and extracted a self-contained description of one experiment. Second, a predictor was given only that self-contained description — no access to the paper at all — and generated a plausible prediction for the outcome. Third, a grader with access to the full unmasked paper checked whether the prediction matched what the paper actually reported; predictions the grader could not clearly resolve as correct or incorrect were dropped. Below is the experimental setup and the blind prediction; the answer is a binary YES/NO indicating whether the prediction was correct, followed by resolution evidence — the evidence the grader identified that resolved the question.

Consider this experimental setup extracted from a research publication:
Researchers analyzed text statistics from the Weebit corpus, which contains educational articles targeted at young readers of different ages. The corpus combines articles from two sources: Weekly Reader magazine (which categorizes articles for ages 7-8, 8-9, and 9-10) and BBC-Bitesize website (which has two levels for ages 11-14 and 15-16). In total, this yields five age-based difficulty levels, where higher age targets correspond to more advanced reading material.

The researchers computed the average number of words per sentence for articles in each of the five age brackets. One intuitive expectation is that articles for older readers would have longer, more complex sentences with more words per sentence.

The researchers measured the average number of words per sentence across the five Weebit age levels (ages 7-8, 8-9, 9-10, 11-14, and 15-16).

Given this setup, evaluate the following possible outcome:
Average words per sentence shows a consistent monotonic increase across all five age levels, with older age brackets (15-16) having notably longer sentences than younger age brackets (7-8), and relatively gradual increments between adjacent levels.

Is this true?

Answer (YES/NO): NO